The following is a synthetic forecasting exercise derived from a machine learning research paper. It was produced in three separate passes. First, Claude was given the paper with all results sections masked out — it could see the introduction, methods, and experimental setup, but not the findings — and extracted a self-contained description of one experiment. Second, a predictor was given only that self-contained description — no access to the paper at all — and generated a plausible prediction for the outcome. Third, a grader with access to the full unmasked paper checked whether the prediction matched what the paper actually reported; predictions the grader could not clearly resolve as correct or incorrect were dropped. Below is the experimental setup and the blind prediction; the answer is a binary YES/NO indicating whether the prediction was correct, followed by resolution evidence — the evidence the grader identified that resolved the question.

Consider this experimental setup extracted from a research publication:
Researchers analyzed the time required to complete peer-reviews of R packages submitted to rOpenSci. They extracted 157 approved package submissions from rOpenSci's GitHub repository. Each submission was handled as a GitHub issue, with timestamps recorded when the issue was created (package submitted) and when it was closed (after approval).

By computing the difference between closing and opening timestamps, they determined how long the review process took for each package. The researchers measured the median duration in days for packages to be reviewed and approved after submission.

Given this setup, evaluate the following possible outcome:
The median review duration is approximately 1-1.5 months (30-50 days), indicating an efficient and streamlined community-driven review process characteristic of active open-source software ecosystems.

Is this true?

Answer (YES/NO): NO